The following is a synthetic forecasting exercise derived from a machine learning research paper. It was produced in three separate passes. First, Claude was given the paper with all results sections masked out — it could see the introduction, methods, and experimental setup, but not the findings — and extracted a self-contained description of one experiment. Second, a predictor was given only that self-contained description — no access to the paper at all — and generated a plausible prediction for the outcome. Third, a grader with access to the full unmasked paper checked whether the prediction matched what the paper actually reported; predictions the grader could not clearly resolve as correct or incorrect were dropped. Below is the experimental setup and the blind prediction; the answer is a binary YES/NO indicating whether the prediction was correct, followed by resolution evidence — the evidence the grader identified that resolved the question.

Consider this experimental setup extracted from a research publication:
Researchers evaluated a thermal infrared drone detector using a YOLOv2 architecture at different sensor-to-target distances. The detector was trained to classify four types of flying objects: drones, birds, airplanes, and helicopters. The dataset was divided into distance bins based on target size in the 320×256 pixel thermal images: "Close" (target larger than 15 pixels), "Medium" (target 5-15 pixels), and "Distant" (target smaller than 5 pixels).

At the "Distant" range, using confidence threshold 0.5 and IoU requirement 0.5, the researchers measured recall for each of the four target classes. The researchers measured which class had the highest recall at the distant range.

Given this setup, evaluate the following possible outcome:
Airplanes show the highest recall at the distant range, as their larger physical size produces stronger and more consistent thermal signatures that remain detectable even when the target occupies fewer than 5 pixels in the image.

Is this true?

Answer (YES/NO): NO